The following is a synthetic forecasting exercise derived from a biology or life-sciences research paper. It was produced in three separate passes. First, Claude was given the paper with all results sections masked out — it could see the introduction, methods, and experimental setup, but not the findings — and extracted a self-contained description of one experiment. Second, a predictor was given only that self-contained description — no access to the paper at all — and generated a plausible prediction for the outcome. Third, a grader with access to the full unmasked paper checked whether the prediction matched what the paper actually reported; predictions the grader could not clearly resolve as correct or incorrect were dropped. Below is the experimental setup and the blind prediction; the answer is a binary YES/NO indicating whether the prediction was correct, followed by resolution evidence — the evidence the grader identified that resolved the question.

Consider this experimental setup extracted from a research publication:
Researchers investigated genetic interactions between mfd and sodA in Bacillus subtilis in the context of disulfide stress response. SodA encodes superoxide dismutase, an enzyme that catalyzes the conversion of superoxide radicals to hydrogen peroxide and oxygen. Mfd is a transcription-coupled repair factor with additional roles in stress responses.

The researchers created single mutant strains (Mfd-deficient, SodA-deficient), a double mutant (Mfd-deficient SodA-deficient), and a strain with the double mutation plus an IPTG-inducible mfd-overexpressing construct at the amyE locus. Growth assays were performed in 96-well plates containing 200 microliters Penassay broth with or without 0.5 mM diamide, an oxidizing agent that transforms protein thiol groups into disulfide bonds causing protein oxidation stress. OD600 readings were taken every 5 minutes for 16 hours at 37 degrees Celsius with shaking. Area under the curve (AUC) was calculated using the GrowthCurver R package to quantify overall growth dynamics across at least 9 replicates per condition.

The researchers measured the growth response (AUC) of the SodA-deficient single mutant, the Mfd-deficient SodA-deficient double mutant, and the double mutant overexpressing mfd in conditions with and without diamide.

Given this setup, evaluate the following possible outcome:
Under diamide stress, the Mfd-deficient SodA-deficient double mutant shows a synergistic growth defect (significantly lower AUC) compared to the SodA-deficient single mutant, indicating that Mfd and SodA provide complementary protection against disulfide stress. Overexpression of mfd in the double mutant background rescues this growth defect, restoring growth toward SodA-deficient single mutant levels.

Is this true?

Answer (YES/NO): NO